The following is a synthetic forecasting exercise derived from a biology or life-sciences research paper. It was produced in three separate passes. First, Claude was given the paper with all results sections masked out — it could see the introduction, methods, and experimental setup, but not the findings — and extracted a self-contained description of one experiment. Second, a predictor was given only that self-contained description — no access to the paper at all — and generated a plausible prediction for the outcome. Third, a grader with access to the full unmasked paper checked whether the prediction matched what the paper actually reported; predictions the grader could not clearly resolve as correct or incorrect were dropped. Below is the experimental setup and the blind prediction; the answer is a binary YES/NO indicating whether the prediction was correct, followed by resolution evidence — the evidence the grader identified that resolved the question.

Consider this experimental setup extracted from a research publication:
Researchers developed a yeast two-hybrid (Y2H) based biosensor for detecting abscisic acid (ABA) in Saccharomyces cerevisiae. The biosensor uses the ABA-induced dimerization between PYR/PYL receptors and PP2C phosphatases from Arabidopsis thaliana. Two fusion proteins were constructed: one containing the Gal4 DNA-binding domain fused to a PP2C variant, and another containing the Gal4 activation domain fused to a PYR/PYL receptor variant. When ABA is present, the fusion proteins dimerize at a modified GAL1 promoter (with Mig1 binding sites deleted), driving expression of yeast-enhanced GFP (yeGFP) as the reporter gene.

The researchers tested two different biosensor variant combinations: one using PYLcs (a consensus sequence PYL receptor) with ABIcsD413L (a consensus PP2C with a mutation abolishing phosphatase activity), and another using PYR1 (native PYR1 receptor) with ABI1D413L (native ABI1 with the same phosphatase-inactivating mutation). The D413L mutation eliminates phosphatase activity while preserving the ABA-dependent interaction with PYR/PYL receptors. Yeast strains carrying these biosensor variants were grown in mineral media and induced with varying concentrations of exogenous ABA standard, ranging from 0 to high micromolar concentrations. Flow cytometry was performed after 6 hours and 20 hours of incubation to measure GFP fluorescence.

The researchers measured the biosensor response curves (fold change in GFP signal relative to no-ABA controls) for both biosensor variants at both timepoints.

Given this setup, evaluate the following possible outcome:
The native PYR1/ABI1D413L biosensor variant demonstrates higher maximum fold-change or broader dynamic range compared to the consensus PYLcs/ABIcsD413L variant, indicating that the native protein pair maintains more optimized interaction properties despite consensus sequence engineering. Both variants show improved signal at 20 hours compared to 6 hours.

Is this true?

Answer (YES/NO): YES